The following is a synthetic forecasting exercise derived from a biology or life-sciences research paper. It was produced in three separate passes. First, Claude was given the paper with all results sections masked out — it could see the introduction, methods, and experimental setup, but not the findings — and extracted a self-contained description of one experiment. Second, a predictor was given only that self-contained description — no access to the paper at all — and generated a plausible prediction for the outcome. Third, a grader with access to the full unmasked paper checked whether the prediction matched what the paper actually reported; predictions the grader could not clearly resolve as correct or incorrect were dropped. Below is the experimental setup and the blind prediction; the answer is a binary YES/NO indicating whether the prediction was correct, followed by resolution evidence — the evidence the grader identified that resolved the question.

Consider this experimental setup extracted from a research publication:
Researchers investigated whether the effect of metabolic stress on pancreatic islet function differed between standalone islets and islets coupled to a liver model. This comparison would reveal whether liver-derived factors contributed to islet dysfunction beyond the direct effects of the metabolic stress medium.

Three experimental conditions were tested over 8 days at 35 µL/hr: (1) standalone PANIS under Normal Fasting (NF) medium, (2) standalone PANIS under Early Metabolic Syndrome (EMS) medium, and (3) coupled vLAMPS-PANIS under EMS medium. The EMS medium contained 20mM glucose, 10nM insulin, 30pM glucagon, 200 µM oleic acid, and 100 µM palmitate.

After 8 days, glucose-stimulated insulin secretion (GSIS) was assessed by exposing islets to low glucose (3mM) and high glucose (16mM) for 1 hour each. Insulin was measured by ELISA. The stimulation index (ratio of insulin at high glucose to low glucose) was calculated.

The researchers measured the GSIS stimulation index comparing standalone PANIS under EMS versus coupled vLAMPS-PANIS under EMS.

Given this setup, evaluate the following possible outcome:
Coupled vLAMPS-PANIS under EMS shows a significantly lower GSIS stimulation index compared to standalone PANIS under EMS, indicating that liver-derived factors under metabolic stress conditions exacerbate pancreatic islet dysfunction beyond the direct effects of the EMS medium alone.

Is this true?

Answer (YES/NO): YES